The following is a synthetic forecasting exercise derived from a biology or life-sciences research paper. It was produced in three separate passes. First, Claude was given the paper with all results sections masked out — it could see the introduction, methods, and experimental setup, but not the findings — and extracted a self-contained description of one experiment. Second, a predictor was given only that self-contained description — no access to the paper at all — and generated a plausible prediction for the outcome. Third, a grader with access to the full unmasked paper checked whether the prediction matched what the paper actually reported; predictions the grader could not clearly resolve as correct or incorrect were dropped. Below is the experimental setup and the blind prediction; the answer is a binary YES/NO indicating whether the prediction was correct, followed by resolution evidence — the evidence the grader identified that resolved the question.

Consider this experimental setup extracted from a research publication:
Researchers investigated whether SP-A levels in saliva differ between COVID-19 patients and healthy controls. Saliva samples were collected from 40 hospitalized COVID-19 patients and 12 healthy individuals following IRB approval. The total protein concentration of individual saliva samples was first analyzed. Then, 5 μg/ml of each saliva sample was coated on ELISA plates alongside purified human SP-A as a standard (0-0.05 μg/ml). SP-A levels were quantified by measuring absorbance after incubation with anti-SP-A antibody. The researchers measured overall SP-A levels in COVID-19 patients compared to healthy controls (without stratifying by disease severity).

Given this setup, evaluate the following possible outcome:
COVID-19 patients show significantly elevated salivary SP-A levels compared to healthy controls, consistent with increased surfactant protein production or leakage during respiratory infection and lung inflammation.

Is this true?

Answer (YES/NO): YES